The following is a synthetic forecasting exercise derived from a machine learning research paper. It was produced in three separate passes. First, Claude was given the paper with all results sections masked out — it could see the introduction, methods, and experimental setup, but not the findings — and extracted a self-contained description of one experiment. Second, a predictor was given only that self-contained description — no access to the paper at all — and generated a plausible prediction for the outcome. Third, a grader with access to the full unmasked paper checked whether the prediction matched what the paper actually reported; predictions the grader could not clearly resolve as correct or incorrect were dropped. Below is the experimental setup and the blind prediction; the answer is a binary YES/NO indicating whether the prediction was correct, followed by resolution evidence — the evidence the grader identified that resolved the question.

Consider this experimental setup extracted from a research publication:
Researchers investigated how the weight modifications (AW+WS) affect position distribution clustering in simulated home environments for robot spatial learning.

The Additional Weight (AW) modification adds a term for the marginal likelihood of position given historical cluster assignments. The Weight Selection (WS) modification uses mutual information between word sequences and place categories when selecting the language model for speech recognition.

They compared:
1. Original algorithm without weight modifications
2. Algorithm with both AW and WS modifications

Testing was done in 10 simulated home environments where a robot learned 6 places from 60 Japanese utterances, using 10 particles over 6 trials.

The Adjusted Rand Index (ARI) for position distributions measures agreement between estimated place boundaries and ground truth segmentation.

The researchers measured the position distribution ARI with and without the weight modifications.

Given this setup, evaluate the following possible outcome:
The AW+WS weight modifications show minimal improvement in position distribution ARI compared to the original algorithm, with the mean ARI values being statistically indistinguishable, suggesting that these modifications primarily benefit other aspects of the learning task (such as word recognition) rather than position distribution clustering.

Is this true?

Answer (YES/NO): NO